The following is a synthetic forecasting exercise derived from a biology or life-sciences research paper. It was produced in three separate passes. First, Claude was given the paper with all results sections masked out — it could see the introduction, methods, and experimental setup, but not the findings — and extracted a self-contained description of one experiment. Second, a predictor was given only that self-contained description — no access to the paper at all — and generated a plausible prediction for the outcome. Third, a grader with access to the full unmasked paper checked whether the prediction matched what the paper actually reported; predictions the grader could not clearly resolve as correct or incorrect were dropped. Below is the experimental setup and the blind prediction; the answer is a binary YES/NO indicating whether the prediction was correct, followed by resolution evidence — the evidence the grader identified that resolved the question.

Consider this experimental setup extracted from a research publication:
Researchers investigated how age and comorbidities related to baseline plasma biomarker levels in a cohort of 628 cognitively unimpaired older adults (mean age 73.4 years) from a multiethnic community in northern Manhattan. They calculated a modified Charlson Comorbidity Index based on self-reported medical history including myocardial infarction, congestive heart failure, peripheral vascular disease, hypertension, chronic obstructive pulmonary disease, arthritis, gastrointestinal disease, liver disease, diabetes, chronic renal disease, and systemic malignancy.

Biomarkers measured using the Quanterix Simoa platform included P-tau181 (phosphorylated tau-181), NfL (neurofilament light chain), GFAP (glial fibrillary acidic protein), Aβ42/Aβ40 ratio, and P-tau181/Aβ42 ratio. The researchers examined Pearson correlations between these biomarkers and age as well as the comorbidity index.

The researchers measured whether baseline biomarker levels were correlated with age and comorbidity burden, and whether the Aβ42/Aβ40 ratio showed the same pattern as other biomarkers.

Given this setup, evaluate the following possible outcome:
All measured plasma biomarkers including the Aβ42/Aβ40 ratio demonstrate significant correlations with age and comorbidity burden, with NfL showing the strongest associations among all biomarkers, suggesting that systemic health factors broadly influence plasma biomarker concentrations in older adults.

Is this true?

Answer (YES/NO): NO